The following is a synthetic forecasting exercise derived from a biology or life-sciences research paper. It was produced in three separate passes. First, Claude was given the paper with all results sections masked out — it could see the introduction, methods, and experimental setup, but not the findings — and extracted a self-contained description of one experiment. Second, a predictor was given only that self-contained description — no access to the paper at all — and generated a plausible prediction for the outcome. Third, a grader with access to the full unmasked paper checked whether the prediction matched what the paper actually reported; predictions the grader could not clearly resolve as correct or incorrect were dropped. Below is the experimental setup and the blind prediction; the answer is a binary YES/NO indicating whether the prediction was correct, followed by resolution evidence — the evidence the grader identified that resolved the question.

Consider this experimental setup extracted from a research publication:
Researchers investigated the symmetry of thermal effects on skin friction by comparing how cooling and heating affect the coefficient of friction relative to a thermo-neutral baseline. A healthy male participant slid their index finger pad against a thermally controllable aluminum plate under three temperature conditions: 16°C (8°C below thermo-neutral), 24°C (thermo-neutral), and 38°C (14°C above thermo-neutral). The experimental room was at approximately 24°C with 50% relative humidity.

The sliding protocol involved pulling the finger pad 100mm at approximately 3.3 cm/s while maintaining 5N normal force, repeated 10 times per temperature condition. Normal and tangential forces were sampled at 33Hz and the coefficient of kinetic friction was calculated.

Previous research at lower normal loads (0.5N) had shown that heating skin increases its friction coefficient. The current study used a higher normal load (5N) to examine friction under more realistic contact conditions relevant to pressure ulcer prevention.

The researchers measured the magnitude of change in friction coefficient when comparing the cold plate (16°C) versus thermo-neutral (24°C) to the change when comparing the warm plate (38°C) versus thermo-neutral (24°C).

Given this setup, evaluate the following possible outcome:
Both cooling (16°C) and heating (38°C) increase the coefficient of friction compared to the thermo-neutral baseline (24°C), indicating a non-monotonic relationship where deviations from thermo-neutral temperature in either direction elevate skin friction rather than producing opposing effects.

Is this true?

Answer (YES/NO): NO